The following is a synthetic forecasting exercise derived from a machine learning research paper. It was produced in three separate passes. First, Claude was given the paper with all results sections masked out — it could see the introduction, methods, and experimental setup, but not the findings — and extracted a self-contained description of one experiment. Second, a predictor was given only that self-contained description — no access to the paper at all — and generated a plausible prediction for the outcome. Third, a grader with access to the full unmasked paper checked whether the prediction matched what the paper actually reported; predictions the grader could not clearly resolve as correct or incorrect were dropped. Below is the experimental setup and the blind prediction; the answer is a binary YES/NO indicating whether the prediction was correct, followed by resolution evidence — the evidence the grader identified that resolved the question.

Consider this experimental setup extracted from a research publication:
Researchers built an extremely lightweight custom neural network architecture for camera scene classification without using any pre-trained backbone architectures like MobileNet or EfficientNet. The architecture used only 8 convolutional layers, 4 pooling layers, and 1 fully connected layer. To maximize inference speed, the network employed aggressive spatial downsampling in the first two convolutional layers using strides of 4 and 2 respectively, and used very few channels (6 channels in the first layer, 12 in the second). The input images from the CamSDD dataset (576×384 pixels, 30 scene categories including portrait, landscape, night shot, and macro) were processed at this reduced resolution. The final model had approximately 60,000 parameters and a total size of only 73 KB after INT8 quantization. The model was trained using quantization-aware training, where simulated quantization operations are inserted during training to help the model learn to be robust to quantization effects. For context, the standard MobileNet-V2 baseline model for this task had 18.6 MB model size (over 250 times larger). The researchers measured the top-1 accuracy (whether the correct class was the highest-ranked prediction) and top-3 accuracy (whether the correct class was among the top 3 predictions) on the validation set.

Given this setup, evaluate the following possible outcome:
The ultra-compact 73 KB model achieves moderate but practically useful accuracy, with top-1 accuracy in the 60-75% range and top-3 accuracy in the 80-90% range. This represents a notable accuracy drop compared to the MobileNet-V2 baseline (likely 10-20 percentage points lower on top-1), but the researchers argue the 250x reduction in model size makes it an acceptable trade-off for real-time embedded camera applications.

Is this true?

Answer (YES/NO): NO